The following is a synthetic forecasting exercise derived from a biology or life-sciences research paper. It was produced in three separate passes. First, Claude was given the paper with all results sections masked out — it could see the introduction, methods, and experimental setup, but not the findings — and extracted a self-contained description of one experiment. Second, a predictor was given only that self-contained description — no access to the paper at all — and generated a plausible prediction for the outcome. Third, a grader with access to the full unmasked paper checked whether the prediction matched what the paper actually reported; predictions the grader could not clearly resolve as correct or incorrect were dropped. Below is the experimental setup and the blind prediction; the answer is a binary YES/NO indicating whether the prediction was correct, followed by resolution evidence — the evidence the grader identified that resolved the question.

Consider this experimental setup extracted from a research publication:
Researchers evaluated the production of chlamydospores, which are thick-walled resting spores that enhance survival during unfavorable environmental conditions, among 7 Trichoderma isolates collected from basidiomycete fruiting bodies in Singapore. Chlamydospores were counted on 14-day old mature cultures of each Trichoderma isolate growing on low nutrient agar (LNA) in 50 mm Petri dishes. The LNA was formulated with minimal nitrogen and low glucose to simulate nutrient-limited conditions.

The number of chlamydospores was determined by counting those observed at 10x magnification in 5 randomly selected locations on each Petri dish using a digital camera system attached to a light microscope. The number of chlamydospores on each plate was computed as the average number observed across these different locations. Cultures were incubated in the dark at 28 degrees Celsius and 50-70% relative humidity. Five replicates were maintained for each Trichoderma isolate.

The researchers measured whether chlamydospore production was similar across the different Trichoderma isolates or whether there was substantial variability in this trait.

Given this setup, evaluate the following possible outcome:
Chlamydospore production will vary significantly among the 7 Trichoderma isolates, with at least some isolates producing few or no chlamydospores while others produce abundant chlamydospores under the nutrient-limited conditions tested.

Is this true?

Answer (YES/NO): YES